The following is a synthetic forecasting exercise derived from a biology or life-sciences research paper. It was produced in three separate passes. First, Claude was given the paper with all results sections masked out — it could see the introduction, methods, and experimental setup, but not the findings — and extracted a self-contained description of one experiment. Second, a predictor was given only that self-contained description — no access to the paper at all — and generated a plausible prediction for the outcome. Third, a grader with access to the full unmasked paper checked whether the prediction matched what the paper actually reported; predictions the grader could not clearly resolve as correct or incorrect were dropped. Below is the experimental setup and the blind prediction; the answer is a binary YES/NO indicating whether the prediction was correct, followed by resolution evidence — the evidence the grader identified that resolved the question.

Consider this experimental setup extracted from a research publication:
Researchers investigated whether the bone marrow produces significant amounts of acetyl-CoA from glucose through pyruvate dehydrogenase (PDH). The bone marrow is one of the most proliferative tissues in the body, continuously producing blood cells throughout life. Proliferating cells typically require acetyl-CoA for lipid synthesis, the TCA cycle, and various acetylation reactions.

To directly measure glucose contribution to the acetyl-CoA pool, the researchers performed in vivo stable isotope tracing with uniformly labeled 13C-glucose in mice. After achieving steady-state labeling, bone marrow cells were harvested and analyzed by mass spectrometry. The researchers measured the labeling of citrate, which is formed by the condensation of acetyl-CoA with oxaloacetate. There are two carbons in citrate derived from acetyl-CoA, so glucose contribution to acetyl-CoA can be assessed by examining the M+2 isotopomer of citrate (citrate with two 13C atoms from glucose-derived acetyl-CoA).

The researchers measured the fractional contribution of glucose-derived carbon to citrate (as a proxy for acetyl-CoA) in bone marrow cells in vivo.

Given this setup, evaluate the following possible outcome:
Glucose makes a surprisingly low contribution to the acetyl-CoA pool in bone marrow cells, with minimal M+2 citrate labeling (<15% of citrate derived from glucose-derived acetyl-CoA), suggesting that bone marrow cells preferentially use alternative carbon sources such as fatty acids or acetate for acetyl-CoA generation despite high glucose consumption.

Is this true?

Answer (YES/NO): YES